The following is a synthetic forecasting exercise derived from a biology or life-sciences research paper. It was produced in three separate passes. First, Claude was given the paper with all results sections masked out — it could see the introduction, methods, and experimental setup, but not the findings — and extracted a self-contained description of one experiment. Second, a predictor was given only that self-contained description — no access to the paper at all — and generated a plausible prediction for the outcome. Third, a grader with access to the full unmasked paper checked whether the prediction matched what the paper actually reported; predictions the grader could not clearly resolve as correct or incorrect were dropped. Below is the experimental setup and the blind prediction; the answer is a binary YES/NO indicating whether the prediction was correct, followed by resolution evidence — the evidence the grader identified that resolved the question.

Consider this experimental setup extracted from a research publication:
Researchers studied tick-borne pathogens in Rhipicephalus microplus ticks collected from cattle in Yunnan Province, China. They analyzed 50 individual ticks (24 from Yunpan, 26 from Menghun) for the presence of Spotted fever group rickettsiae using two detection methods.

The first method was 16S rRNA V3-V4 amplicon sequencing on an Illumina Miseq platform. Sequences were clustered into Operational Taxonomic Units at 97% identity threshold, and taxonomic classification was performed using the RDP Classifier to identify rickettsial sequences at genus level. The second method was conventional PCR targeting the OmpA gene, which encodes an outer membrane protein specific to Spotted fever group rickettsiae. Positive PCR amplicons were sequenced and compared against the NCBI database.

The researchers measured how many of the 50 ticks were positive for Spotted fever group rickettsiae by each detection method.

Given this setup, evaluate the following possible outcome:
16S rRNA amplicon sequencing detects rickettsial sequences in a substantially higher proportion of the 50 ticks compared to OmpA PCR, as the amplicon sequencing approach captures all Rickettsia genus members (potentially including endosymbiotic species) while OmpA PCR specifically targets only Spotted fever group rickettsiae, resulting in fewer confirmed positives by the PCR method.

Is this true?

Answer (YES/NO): YES